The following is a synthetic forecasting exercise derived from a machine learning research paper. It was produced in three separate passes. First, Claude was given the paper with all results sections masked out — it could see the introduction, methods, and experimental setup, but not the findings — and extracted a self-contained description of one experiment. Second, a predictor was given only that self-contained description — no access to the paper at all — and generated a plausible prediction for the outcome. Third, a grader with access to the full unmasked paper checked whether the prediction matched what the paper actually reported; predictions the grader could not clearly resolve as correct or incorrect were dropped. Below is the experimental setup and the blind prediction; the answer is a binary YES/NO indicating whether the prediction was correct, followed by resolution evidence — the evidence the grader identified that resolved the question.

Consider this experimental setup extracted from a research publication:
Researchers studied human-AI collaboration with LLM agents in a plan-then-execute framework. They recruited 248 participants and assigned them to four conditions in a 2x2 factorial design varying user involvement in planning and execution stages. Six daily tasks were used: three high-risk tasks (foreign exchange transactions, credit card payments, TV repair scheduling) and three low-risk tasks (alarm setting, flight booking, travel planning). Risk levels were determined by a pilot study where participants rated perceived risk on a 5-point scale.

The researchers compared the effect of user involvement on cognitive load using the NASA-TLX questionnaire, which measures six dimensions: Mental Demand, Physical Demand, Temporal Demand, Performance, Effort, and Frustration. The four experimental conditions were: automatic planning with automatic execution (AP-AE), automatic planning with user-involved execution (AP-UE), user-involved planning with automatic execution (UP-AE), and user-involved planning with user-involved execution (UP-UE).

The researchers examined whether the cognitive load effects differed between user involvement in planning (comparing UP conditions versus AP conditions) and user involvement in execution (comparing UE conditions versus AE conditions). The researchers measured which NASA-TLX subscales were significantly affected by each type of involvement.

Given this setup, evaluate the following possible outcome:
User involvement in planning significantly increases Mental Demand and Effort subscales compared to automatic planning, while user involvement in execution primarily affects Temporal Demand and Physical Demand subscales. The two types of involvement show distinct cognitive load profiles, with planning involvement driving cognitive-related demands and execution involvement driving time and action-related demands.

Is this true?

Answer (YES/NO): NO